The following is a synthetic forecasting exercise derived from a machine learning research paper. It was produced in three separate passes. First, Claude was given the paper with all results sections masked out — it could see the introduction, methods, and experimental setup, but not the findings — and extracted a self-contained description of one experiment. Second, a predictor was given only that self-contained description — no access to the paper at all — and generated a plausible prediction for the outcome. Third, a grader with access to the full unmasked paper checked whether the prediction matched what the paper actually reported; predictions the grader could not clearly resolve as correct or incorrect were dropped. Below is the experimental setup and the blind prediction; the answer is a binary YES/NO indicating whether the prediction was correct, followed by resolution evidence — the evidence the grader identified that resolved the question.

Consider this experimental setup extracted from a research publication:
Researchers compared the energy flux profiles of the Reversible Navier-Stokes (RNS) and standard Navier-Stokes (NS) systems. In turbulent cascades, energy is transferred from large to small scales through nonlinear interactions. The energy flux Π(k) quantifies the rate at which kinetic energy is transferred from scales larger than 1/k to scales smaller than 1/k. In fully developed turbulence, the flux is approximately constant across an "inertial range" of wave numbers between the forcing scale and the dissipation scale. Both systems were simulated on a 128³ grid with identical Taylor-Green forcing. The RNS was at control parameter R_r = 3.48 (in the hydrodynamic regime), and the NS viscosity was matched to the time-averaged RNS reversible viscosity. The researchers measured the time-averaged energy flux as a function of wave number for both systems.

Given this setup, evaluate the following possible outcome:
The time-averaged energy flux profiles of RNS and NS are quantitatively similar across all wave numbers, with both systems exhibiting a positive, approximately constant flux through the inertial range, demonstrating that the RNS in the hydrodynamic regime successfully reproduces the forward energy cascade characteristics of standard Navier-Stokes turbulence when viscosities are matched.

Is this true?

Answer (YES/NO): NO